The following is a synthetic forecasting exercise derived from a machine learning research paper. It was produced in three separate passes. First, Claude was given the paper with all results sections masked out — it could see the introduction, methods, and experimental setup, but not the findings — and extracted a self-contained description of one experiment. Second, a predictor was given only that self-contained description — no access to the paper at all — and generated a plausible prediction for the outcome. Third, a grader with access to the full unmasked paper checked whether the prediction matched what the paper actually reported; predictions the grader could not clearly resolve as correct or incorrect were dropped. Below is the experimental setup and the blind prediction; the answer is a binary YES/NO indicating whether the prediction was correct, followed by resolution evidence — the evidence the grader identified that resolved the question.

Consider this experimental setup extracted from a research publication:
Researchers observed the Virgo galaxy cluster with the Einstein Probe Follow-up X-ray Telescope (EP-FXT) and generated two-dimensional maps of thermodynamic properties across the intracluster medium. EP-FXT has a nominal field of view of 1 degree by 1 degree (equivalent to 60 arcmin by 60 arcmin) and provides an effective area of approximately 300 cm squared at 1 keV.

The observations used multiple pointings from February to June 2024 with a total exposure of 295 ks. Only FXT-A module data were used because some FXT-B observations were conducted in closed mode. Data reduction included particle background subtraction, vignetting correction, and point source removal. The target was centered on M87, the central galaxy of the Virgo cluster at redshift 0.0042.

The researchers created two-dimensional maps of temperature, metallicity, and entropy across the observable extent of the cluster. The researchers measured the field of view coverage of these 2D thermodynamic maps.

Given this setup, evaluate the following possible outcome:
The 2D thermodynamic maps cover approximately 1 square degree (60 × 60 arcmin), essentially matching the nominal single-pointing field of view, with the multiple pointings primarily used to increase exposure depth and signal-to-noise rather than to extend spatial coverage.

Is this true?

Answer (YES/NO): NO